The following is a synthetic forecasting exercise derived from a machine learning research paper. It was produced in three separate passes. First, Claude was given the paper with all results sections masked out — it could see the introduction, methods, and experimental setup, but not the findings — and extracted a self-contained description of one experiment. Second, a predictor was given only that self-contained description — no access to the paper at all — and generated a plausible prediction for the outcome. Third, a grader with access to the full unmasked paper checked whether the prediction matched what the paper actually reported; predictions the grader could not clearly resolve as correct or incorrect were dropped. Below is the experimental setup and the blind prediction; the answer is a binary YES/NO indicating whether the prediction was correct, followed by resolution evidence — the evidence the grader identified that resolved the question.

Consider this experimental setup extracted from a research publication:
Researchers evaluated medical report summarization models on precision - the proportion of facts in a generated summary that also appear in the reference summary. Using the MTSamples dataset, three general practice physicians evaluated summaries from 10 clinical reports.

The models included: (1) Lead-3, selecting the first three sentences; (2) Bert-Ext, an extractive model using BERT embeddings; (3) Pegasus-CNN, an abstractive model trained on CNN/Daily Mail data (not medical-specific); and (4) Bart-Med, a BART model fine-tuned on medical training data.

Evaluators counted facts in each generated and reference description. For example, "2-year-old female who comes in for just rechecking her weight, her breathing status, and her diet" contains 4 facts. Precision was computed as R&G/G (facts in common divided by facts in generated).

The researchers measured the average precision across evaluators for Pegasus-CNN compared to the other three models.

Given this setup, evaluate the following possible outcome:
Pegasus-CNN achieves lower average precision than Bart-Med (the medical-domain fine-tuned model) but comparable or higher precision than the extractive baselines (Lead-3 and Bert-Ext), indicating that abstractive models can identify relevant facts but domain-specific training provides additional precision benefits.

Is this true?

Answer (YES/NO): NO